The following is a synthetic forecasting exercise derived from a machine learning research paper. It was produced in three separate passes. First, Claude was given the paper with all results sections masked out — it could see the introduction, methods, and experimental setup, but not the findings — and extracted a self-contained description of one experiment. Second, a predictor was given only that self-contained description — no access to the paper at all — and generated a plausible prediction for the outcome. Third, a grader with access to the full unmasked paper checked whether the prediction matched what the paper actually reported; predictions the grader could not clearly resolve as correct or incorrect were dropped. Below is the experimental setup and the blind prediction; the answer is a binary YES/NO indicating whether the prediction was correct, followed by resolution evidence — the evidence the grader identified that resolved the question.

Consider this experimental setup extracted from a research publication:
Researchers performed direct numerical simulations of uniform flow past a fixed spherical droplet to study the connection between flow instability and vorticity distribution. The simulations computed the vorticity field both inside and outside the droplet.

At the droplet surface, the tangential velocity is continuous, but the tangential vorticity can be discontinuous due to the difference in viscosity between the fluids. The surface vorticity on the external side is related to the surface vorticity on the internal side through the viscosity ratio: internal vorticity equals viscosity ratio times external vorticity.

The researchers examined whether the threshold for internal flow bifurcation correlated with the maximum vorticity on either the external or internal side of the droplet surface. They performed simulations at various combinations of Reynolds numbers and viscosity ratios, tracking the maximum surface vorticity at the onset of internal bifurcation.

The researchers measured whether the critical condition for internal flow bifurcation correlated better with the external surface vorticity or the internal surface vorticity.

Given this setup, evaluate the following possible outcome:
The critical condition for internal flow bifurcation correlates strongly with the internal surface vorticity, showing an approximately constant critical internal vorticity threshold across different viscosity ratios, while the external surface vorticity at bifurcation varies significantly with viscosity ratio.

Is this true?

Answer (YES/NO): YES